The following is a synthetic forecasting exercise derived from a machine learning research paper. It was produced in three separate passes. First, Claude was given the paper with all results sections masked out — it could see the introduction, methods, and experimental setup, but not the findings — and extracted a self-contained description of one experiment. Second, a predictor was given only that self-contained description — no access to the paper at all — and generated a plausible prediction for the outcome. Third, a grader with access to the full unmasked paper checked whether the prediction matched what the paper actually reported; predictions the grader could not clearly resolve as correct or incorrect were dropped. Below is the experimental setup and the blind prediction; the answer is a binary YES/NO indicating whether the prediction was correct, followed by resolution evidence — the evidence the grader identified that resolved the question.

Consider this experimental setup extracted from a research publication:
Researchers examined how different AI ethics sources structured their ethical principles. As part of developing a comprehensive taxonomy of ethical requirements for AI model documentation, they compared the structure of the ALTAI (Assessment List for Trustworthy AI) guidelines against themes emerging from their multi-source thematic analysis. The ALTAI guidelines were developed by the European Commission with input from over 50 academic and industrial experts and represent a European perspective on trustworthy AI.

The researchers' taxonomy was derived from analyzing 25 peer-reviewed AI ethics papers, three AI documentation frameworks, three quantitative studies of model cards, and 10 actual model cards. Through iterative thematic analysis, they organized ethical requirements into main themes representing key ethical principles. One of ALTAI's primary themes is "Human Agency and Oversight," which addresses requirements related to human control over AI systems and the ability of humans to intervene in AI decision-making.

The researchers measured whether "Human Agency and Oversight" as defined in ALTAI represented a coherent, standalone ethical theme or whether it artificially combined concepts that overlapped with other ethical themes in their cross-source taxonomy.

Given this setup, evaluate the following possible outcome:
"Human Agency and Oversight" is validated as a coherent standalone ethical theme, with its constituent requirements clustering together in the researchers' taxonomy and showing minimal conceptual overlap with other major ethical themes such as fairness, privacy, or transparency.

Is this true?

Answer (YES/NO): NO